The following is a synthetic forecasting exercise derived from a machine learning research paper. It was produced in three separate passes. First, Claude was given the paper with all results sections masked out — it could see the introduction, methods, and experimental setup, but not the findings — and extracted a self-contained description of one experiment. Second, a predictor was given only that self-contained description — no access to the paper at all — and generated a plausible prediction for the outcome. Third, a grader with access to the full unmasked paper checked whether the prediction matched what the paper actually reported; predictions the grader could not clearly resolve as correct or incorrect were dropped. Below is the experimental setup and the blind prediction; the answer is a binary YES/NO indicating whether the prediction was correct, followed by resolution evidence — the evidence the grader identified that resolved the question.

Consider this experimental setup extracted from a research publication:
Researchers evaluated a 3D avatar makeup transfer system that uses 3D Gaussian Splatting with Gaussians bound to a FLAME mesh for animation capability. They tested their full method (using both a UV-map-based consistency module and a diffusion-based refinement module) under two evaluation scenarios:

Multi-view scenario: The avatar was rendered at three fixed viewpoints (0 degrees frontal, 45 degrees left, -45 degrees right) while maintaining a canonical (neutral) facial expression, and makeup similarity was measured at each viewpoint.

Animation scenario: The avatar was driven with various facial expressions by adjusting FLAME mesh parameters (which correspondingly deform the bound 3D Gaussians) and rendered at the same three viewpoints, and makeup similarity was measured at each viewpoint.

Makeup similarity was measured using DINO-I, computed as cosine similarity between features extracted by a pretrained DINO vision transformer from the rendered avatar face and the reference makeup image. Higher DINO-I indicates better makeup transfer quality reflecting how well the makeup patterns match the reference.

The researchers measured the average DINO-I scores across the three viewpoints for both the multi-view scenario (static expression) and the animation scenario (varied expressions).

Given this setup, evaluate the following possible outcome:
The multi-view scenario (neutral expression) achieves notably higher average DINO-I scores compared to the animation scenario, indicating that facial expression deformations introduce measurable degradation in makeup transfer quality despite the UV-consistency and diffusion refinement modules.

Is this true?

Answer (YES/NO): NO